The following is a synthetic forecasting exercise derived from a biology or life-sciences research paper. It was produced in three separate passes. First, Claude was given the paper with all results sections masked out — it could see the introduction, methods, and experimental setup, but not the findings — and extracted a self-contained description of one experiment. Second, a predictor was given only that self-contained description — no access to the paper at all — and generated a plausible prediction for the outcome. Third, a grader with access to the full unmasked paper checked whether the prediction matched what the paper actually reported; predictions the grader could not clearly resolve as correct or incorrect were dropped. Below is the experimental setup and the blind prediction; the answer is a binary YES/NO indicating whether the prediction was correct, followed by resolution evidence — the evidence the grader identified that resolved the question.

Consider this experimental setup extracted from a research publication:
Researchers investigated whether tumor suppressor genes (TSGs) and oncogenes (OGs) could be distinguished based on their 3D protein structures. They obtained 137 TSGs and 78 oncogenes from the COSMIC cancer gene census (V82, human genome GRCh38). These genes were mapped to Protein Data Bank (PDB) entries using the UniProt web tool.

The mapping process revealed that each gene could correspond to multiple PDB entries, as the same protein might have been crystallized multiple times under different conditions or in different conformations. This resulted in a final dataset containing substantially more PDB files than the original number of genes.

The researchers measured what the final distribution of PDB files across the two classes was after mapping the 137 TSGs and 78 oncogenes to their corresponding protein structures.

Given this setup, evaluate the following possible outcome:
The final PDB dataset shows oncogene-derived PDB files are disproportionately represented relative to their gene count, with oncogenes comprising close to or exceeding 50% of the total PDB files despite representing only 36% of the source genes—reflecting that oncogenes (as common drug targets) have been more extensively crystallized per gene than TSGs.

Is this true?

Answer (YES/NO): YES